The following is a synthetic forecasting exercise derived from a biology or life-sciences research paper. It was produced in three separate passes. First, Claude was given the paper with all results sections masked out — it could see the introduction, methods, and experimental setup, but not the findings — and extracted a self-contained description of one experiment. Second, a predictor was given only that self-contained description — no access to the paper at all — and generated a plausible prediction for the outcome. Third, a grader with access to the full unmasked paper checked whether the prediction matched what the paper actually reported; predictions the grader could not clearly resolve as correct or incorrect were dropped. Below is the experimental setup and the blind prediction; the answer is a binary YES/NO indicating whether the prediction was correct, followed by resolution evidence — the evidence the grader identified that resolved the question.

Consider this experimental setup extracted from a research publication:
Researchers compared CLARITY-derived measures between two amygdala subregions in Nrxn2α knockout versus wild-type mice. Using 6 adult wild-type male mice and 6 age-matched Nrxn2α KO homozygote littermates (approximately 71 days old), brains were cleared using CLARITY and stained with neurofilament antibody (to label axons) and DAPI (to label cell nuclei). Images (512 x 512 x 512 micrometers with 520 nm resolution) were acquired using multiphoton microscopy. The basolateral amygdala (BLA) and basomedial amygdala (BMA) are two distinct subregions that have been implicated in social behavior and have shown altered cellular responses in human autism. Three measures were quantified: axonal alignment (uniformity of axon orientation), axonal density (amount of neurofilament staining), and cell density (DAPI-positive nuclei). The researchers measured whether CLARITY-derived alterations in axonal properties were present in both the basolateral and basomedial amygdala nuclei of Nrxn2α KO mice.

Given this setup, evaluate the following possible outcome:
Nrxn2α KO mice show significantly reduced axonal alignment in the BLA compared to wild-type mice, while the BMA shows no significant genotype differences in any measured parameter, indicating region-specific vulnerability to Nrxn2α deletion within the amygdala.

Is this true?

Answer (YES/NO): NO